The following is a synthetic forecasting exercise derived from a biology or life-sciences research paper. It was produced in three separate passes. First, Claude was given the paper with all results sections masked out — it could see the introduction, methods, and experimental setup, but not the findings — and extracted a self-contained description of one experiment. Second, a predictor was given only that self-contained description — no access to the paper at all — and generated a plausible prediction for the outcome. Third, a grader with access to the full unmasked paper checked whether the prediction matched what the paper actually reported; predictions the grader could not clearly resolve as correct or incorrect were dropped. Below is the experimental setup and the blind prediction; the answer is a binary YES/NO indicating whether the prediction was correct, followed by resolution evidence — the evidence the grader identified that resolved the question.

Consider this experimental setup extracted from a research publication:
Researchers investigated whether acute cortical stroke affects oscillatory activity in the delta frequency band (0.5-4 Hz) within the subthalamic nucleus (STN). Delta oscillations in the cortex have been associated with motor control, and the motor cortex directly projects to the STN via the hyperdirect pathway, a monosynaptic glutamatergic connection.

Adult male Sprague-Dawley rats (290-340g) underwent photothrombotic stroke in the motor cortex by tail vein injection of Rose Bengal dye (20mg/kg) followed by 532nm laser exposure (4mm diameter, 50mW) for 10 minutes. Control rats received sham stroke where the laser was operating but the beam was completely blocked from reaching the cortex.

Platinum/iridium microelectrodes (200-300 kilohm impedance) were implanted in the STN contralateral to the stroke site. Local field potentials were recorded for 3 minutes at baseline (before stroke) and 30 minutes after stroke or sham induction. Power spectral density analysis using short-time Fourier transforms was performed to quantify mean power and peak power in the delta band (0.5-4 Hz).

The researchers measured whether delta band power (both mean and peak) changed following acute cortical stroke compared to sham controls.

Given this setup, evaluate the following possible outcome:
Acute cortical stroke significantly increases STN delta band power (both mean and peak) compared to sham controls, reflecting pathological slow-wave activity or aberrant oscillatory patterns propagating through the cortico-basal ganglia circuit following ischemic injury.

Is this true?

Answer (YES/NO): NO